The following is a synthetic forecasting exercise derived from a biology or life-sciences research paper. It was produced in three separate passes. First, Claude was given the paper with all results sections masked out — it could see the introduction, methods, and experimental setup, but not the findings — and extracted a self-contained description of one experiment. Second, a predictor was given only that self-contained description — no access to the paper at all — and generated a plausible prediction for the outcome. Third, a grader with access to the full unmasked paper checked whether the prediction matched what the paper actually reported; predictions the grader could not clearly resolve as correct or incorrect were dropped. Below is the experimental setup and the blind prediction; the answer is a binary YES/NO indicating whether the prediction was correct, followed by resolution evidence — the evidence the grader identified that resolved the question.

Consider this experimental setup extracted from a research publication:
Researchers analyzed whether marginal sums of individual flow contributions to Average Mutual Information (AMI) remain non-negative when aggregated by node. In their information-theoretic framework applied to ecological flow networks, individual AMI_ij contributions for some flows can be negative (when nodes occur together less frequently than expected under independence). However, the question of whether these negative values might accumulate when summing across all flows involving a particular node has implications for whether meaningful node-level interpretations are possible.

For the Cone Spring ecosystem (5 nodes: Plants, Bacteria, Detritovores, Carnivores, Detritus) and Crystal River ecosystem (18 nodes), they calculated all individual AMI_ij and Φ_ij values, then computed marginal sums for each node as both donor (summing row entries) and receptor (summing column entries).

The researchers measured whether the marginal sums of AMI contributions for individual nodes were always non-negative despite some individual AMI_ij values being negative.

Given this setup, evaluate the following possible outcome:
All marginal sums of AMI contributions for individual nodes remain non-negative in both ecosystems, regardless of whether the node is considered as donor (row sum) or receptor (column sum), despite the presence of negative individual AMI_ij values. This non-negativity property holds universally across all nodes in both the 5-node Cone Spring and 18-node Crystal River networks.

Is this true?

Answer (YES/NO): YES